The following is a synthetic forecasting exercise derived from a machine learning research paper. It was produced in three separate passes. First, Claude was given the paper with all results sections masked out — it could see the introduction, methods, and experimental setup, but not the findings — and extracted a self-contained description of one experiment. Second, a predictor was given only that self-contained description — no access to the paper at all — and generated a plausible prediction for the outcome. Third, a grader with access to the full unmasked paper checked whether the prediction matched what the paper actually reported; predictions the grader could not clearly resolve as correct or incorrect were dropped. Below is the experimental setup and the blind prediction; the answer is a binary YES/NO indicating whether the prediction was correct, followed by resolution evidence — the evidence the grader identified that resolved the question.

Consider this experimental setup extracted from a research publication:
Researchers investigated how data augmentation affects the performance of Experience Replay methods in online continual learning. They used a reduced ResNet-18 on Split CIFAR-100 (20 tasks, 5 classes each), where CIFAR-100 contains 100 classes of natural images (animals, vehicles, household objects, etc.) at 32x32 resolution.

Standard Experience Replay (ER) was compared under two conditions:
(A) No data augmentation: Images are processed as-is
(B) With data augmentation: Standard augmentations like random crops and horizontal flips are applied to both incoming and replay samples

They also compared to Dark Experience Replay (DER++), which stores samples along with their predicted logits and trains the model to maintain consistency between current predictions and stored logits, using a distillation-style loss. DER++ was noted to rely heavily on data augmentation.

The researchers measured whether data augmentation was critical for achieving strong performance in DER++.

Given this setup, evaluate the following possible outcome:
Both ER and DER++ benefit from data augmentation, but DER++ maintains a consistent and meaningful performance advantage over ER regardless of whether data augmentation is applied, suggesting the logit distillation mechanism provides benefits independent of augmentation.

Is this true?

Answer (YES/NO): NO